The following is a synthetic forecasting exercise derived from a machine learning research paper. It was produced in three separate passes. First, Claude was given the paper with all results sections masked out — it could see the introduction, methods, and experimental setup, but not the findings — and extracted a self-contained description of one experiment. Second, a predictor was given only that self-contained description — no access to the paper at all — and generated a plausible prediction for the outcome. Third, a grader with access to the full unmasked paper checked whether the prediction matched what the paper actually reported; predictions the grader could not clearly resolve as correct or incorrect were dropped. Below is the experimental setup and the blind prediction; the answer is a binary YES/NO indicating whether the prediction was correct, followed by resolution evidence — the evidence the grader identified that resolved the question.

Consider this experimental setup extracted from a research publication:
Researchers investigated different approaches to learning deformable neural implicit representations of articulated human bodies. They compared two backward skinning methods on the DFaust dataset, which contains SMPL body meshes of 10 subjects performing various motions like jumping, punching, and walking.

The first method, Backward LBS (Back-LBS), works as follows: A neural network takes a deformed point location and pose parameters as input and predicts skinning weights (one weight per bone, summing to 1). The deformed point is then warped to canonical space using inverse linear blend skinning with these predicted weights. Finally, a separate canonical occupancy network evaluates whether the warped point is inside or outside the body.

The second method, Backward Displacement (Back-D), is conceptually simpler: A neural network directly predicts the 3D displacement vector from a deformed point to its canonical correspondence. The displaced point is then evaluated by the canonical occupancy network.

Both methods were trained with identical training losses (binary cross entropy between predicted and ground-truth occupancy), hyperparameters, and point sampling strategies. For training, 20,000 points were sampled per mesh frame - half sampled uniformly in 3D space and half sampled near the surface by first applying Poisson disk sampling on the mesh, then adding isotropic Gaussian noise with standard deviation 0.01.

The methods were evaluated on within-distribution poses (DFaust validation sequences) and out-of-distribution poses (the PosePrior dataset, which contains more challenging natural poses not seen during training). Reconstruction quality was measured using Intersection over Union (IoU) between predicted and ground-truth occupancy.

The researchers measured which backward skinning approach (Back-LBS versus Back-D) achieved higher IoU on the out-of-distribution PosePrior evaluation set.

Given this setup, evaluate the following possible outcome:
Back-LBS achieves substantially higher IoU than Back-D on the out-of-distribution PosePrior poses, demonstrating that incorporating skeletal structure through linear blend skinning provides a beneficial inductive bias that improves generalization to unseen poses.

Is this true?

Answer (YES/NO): YES